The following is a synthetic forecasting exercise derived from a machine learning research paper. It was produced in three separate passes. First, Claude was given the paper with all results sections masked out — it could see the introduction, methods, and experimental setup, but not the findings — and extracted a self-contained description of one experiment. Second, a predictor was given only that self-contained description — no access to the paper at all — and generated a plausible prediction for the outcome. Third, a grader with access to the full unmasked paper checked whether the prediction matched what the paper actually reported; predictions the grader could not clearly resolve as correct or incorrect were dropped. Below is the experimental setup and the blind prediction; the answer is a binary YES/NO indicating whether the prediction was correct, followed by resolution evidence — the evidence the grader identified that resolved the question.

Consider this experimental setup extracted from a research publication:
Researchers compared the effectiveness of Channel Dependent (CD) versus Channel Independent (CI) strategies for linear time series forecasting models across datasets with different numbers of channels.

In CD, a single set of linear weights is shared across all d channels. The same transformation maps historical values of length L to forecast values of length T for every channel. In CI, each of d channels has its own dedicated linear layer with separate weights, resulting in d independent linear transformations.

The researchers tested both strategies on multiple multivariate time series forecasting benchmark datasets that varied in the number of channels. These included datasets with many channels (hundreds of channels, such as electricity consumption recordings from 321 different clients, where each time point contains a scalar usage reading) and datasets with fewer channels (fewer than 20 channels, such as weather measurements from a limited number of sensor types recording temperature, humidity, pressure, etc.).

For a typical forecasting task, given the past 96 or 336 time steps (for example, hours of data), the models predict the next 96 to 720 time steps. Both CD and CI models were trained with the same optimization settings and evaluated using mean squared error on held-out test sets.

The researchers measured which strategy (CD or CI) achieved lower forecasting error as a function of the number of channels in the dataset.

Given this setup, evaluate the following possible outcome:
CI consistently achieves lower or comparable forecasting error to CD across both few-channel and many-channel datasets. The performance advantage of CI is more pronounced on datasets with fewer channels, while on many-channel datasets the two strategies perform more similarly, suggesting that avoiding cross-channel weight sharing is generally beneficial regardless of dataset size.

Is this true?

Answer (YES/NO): NO